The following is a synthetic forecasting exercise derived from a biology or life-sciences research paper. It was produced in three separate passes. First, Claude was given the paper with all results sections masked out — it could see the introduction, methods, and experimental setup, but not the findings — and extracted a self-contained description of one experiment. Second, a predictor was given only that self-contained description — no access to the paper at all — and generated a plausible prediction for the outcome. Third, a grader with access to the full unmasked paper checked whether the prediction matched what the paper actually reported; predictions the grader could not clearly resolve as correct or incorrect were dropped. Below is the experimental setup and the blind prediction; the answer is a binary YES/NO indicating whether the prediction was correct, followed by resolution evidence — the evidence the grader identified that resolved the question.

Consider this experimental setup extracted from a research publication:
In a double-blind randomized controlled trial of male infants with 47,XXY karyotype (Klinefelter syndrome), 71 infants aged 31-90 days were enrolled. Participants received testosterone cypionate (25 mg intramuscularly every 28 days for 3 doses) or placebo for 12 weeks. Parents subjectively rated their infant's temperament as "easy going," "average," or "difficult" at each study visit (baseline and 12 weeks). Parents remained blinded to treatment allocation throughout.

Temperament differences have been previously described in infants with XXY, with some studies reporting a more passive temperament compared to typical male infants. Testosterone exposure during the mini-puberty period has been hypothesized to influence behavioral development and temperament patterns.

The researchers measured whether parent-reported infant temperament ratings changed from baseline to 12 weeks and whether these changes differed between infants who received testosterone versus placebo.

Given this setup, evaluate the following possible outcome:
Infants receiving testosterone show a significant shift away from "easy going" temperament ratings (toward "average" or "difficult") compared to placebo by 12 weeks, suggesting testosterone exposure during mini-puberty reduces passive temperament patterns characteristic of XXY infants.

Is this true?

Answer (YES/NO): NO